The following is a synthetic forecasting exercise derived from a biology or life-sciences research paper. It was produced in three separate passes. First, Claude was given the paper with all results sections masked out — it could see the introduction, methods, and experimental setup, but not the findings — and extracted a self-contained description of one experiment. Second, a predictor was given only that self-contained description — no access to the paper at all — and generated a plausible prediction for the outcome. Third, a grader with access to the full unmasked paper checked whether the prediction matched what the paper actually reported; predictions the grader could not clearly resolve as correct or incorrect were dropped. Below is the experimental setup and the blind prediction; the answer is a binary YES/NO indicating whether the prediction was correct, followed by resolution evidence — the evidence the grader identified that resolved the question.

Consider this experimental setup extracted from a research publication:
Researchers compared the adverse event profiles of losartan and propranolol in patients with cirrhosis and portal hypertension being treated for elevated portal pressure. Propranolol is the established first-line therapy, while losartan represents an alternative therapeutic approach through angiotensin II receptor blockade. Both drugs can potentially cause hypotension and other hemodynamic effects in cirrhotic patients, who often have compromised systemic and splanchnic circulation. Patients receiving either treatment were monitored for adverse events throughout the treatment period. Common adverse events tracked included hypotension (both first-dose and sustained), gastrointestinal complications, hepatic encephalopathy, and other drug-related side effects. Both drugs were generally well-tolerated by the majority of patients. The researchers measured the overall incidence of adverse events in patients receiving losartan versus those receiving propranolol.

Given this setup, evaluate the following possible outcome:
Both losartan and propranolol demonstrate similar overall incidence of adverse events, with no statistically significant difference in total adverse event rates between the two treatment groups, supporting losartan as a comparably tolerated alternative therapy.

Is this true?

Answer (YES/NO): YES